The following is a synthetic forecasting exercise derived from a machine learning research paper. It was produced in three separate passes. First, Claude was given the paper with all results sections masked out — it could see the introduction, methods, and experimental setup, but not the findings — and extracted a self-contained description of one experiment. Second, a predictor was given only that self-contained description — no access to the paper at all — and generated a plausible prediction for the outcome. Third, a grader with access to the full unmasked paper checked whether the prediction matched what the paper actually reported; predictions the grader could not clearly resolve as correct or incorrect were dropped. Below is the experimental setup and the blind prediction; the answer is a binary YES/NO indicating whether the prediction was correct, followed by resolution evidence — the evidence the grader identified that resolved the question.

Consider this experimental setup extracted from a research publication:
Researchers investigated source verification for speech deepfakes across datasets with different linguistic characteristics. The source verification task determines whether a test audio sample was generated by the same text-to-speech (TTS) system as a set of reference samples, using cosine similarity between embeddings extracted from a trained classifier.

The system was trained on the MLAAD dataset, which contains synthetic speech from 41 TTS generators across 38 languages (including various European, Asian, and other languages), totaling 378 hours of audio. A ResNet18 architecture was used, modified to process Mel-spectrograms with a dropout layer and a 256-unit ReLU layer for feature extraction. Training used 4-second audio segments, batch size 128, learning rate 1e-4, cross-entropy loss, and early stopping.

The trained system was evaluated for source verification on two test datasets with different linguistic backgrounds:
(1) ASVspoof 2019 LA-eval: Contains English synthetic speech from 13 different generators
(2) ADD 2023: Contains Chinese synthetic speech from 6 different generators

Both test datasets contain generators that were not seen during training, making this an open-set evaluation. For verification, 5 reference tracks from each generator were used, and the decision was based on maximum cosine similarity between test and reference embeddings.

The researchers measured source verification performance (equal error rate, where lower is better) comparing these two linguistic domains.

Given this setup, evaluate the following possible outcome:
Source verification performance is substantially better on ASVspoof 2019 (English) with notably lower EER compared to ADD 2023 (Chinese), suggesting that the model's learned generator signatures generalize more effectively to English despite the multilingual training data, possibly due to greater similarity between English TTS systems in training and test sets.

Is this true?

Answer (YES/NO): NO